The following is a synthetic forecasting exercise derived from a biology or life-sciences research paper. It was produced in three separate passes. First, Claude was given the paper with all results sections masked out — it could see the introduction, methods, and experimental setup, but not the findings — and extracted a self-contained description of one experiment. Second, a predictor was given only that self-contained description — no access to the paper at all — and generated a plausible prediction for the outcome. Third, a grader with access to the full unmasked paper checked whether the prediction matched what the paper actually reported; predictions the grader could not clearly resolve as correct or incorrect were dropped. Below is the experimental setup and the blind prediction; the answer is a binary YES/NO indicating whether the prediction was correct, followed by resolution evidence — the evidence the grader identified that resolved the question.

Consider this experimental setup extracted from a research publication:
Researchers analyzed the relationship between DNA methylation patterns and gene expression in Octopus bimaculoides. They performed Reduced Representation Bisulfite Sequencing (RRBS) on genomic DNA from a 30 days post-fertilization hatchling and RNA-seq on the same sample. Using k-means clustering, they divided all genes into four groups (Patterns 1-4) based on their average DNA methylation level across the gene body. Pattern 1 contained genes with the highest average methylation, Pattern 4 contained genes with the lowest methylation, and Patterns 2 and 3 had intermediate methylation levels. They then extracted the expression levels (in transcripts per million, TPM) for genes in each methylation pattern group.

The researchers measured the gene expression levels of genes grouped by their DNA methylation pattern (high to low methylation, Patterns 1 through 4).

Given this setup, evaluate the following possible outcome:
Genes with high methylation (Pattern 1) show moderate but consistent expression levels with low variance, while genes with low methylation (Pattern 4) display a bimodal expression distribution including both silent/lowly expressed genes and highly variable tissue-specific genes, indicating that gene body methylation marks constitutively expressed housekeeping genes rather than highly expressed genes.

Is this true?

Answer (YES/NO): NO